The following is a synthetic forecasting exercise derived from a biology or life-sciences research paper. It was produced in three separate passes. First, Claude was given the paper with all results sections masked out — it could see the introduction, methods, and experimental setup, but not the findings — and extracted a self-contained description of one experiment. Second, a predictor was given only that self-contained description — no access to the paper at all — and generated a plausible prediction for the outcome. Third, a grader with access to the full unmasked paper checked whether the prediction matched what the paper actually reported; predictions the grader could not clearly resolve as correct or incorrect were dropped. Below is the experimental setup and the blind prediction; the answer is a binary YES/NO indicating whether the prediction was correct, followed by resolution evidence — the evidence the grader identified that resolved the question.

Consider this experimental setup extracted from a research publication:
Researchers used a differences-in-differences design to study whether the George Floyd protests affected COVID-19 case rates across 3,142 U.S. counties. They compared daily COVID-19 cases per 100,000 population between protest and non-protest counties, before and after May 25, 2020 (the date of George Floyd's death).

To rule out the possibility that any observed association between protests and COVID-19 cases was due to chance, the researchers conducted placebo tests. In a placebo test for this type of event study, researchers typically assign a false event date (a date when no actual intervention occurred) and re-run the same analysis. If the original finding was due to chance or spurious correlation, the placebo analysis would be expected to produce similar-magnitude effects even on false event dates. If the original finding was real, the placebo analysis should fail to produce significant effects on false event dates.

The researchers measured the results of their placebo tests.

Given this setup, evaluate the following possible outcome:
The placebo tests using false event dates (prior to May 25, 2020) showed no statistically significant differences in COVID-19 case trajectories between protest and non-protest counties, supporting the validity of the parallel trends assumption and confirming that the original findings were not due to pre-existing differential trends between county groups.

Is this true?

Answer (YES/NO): NO